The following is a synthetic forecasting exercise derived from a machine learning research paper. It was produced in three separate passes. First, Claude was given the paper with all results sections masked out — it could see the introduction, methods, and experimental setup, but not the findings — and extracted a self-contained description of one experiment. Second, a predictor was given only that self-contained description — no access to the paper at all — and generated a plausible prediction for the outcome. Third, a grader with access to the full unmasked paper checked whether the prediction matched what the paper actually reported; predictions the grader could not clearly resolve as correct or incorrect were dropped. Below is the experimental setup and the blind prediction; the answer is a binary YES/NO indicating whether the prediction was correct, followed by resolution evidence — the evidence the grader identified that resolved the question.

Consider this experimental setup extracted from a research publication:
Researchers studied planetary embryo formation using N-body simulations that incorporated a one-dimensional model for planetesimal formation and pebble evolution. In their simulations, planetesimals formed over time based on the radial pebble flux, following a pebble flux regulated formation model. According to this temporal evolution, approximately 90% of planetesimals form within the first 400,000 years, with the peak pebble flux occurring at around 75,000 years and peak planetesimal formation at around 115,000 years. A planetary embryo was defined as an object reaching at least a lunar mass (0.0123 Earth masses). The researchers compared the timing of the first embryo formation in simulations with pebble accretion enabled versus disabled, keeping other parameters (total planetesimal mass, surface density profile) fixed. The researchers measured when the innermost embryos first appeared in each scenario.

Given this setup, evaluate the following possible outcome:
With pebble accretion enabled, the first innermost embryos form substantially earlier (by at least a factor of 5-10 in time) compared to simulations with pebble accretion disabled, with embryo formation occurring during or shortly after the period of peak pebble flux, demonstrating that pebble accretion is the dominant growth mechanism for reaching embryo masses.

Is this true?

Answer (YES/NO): NO